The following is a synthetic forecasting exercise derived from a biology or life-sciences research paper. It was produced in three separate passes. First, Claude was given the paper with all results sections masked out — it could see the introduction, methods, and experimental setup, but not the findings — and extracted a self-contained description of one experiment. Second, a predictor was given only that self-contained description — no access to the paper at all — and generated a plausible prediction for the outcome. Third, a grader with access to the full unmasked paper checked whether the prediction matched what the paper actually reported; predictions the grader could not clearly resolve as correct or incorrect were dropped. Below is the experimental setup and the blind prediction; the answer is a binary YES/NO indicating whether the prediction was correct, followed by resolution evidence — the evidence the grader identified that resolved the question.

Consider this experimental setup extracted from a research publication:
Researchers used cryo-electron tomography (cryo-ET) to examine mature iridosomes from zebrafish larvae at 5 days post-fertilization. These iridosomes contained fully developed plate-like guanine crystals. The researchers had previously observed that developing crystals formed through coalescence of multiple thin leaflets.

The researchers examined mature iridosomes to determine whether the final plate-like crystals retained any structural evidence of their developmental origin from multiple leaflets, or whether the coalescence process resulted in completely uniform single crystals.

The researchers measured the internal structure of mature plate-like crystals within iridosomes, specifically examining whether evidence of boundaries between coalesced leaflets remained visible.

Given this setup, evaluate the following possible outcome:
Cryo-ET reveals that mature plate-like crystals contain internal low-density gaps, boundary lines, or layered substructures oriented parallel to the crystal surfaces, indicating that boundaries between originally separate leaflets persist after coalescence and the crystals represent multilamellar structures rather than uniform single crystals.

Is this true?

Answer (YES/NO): NO